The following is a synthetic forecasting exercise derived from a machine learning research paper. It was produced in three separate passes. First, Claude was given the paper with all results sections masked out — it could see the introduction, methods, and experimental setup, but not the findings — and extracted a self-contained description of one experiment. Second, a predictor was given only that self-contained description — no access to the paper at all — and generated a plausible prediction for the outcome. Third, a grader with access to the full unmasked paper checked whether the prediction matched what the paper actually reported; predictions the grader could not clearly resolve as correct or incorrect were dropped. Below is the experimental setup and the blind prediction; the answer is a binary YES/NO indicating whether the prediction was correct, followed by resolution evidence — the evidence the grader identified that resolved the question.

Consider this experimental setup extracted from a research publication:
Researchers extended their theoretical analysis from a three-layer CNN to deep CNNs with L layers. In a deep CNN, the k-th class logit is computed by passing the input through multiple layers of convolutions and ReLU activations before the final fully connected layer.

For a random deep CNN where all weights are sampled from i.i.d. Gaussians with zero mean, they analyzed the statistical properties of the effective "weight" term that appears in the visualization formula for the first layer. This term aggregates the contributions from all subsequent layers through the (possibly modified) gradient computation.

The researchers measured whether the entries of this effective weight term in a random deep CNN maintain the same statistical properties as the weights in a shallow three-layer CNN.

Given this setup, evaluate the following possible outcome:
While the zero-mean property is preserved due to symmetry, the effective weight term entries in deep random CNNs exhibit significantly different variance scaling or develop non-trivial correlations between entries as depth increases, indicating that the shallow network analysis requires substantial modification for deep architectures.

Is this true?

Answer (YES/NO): NO